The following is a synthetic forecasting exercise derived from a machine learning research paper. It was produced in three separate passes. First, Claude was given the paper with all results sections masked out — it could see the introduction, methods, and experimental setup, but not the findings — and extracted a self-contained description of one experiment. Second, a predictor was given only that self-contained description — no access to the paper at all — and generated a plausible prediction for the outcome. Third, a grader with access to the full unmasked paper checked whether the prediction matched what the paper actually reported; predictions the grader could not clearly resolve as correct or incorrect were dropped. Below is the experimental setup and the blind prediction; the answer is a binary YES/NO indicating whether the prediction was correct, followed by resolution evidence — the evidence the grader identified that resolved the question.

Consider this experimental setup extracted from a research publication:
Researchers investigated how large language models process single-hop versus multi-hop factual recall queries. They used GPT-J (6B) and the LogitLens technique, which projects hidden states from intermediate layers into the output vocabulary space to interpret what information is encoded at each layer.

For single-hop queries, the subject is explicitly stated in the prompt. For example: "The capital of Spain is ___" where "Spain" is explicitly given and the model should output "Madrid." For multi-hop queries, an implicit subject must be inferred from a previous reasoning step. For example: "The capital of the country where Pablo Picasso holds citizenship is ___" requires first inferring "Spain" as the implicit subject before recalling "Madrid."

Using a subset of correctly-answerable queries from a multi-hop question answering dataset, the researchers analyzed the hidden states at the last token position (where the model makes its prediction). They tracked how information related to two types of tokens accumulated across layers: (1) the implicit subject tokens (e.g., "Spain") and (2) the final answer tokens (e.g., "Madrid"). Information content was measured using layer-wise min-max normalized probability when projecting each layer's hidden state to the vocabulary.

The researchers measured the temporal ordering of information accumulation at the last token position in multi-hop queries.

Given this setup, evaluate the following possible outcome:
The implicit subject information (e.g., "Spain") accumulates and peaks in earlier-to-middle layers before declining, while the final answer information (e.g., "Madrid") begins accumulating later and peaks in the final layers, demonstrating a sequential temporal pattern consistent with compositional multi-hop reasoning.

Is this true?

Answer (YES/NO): YES